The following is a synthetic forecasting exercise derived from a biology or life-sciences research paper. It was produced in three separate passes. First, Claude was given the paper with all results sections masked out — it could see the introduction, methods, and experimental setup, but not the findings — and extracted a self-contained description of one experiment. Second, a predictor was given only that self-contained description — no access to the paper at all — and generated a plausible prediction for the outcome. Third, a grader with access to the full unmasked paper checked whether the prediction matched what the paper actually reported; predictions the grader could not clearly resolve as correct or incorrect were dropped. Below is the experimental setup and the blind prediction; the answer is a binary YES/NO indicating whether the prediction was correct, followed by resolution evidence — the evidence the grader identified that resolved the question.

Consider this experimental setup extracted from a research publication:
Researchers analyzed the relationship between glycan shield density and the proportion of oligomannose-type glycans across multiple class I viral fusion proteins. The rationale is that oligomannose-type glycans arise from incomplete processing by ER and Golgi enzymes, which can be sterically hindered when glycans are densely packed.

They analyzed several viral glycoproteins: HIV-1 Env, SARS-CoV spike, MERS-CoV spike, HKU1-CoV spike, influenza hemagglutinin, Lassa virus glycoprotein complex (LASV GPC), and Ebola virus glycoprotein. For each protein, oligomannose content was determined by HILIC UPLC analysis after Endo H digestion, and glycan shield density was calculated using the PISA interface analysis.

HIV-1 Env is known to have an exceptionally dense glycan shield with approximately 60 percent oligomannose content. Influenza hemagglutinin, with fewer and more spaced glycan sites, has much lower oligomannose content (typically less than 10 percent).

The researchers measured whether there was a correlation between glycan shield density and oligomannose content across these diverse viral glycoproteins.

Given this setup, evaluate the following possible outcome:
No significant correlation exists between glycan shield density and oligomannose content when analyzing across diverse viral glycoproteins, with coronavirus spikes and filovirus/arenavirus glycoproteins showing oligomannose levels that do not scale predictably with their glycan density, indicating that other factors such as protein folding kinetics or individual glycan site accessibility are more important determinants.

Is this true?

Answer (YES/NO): NO